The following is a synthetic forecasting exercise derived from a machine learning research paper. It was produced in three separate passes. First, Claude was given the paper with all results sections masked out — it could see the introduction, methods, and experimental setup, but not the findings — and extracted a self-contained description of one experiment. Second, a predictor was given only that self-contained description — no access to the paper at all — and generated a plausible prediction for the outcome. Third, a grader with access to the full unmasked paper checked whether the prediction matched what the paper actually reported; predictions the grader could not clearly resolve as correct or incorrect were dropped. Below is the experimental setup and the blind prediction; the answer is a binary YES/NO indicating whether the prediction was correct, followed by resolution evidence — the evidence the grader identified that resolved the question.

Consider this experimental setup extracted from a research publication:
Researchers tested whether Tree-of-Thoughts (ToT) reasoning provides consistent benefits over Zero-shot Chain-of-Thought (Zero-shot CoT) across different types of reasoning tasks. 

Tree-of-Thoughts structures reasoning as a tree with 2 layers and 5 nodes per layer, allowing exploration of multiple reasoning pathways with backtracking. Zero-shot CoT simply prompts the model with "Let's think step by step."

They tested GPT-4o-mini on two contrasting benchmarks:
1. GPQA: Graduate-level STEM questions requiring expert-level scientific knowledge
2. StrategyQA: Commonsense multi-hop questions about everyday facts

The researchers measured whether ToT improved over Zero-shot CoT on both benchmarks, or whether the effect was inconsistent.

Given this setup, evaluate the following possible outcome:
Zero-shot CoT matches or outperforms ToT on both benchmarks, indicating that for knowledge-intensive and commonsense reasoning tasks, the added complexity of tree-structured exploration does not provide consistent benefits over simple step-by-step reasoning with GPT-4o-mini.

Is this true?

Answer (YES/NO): NO